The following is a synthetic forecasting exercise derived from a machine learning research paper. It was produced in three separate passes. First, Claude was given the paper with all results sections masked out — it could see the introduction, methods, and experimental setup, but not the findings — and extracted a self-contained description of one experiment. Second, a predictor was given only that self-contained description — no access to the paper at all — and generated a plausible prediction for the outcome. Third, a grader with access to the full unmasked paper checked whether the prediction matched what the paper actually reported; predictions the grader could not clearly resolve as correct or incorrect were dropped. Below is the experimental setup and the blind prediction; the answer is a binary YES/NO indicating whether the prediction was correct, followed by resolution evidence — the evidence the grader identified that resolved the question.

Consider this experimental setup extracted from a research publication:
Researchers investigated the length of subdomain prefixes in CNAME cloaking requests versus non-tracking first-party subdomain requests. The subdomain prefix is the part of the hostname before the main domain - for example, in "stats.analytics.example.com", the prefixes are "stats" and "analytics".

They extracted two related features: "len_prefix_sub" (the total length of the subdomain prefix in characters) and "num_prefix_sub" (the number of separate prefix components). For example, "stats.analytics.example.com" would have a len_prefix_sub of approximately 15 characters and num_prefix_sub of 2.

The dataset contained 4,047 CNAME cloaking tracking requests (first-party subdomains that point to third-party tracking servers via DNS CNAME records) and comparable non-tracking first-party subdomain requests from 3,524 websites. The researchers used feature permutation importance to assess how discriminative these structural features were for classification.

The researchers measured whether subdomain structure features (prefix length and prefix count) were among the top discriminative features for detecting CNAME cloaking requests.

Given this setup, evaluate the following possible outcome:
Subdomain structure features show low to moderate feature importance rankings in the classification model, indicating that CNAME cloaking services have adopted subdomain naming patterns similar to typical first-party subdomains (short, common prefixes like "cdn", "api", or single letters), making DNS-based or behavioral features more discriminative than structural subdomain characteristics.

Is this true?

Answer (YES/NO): NO